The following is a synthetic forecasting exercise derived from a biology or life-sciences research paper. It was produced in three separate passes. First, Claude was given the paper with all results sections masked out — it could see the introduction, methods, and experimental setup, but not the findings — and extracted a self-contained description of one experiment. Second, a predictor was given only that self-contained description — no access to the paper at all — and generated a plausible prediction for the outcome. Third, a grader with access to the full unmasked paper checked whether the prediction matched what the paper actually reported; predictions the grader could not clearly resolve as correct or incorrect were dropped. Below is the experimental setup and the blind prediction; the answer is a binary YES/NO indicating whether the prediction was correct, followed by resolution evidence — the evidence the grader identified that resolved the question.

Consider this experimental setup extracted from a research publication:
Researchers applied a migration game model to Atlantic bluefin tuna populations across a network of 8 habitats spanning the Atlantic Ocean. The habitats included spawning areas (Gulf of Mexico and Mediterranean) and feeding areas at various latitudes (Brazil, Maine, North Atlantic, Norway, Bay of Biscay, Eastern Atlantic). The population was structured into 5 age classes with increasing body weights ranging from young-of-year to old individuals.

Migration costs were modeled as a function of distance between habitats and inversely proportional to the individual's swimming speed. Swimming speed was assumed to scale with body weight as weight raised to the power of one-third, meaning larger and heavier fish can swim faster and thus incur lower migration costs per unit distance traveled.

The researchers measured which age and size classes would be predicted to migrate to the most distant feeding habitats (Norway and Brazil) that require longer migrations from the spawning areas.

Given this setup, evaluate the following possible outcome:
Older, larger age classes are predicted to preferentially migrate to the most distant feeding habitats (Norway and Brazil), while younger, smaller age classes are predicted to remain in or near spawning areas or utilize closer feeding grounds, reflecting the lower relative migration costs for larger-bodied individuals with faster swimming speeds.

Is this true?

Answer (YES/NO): YES